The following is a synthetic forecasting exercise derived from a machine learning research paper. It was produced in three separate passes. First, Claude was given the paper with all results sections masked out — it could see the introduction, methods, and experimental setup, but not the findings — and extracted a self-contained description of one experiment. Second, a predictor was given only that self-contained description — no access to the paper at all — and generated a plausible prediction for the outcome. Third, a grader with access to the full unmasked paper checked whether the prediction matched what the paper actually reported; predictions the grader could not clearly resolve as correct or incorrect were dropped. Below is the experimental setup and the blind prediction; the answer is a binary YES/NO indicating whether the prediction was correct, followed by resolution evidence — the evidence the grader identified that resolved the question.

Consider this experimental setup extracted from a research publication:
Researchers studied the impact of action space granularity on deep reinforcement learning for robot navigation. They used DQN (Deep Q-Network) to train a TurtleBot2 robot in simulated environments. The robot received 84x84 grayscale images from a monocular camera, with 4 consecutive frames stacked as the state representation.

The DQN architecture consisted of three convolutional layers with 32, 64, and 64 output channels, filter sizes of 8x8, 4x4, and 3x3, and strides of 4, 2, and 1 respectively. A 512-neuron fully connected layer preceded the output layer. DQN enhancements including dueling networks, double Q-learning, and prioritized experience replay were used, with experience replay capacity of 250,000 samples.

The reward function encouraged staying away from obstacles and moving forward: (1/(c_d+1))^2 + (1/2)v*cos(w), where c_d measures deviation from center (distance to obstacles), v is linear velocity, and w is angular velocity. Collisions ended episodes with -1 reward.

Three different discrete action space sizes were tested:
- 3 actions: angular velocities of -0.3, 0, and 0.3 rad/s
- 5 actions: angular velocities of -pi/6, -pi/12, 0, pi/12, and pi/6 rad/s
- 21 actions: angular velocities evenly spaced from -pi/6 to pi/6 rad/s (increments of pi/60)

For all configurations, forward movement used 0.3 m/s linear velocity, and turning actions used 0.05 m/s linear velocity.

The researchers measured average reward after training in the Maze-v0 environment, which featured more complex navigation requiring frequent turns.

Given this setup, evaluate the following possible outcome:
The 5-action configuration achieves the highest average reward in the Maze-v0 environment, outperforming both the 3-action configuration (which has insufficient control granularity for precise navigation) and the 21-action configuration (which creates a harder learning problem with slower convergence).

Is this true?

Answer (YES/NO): NO